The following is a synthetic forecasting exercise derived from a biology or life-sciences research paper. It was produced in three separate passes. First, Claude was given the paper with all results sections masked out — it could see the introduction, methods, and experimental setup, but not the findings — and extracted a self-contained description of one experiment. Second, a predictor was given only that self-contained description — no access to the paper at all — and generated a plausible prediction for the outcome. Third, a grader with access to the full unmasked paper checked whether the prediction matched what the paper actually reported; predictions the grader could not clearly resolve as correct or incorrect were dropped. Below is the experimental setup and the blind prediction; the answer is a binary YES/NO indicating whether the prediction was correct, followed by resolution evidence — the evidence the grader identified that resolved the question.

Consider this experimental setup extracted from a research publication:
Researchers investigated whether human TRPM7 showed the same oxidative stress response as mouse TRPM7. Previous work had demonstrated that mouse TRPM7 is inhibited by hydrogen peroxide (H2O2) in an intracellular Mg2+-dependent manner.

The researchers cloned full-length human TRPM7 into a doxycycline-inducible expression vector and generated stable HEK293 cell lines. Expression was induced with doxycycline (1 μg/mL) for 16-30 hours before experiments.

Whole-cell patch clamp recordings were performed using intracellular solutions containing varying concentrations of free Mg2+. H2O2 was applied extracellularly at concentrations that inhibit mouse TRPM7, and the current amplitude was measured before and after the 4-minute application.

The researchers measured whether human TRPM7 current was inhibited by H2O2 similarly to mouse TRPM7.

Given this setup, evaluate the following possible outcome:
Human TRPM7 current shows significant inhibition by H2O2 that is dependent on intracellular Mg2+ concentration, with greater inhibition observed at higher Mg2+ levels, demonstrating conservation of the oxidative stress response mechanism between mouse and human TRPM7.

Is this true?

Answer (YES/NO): YES